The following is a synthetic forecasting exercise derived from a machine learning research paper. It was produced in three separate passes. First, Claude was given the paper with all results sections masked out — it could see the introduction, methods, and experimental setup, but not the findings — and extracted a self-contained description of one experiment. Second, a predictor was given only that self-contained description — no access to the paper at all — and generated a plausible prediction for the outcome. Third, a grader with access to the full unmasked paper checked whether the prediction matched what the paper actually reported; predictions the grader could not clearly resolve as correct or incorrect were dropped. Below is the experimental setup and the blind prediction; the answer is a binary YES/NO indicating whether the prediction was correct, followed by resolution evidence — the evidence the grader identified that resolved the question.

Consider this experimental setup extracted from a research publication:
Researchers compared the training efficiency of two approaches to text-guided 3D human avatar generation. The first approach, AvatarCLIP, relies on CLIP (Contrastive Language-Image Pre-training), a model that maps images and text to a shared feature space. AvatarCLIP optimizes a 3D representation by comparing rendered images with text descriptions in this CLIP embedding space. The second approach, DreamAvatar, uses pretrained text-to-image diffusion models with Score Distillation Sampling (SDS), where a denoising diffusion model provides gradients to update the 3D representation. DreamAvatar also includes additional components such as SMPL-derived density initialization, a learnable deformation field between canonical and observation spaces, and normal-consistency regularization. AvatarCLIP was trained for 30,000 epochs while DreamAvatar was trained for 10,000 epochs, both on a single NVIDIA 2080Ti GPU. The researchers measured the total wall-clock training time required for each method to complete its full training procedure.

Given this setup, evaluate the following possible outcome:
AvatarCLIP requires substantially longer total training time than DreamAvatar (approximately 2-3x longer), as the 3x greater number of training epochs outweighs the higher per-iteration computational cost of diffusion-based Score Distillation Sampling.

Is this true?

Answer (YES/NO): YES